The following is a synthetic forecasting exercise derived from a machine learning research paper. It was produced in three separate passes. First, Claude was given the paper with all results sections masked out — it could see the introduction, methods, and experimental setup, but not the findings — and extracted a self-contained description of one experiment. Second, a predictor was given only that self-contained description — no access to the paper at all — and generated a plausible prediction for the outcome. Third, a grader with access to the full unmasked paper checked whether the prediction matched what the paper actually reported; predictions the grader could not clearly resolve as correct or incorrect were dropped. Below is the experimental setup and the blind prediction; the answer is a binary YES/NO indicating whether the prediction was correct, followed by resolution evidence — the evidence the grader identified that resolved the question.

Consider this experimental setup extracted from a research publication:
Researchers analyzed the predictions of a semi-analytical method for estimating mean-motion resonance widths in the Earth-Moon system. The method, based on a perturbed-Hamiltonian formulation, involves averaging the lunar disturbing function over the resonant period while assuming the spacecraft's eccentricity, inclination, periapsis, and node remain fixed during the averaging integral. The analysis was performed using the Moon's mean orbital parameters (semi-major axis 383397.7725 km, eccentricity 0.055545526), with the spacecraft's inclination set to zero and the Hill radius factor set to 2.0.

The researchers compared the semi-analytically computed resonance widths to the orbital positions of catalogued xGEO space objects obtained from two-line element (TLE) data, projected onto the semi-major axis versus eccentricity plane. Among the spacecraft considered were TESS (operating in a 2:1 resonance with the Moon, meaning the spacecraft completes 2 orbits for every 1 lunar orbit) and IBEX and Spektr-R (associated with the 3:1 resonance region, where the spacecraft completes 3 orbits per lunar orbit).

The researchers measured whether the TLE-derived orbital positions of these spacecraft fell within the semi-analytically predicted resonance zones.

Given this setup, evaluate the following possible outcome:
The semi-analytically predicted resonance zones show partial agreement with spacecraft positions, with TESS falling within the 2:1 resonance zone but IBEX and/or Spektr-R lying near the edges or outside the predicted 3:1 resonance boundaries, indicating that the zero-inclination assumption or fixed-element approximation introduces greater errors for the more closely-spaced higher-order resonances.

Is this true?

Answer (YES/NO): NO